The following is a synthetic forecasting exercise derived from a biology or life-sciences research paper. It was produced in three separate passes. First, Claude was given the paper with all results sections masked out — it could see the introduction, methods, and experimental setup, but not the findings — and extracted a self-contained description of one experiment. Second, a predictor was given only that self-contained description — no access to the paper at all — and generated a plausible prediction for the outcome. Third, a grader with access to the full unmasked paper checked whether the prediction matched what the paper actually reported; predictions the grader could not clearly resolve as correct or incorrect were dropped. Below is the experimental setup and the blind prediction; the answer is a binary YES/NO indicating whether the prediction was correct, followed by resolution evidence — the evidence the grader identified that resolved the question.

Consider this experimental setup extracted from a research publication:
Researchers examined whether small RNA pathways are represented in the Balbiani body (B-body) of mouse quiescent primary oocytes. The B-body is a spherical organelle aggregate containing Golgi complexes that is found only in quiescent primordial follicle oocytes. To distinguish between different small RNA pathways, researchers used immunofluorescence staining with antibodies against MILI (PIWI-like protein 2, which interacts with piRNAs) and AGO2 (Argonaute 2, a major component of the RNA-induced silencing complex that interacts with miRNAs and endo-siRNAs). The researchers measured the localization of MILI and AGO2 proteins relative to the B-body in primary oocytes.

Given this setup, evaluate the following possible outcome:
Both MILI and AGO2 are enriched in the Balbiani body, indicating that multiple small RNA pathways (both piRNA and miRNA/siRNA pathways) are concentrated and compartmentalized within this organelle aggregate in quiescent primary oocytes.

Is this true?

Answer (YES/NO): NO